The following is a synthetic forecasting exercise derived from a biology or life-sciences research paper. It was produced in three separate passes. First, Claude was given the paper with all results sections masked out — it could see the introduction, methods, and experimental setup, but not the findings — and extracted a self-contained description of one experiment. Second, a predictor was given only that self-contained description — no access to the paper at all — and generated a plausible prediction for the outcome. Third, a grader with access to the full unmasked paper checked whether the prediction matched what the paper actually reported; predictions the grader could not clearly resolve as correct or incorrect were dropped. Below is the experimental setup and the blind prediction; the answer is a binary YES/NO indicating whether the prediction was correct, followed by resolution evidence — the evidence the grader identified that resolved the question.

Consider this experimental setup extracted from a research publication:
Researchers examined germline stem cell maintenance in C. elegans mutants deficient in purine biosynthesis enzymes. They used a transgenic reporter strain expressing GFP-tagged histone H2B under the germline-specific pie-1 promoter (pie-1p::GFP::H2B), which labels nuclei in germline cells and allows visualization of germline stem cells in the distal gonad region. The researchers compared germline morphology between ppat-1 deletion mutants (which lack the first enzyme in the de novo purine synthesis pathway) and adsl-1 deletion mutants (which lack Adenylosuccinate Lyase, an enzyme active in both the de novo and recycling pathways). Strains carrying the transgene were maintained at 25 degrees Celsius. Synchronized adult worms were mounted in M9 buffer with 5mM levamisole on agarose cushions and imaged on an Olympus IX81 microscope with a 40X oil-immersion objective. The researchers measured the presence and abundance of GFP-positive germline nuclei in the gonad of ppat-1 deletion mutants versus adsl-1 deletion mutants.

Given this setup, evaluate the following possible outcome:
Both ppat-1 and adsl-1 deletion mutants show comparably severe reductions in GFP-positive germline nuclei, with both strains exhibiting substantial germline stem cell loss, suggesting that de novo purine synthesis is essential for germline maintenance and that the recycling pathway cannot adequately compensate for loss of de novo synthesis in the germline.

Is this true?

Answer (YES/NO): NO